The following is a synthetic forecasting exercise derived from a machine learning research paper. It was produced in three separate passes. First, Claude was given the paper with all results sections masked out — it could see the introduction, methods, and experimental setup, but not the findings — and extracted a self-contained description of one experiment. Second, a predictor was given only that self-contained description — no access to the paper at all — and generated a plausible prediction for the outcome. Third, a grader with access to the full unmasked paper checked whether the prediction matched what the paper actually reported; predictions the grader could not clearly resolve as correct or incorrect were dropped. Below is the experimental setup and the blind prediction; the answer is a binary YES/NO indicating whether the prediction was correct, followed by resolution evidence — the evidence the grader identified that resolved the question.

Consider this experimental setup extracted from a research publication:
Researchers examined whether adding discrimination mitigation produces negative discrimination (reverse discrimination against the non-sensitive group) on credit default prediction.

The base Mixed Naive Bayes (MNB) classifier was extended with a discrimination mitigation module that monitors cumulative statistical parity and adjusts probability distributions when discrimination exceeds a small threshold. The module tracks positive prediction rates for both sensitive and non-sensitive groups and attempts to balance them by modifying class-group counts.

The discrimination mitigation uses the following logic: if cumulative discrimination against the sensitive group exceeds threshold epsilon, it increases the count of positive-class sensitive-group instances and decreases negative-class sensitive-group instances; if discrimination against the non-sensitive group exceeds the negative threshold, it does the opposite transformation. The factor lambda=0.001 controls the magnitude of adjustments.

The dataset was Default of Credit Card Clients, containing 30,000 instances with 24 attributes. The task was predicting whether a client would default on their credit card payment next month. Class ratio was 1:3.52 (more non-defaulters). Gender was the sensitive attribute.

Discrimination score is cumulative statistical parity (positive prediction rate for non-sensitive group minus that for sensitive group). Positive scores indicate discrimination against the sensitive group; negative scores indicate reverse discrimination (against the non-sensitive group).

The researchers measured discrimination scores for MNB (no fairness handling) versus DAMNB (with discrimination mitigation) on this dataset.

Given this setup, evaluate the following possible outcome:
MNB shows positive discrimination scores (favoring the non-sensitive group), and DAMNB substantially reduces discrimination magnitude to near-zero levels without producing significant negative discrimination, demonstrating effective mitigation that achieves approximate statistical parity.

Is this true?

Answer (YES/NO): YES